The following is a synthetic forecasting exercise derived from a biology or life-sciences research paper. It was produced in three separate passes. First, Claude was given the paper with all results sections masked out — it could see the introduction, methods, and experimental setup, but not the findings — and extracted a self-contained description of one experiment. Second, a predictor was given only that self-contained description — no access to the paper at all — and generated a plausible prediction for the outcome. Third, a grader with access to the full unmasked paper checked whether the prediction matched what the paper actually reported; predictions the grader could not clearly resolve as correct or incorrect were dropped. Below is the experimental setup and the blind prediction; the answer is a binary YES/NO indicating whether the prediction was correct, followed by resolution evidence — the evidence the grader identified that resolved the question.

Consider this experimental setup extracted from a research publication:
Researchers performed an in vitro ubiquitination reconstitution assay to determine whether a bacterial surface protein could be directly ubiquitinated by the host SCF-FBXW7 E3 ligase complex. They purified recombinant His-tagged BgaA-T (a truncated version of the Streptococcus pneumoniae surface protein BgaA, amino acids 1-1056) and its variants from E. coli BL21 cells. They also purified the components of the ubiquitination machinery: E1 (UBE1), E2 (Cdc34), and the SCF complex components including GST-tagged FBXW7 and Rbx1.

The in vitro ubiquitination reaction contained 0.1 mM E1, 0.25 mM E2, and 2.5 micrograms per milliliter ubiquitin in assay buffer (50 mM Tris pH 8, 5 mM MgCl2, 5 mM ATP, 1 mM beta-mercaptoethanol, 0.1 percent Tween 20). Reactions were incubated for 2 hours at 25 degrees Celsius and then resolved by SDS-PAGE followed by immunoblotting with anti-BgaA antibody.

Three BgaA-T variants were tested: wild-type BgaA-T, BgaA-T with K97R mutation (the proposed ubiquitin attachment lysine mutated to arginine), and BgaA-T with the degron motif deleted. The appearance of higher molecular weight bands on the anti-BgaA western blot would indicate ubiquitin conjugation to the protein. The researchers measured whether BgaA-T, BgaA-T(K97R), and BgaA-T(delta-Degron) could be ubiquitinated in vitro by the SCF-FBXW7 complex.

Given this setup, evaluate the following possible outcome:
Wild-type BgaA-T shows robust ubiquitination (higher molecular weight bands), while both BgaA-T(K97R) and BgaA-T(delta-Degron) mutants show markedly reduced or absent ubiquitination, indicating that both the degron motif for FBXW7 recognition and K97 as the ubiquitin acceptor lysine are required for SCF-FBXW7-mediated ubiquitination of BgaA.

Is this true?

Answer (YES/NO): YES